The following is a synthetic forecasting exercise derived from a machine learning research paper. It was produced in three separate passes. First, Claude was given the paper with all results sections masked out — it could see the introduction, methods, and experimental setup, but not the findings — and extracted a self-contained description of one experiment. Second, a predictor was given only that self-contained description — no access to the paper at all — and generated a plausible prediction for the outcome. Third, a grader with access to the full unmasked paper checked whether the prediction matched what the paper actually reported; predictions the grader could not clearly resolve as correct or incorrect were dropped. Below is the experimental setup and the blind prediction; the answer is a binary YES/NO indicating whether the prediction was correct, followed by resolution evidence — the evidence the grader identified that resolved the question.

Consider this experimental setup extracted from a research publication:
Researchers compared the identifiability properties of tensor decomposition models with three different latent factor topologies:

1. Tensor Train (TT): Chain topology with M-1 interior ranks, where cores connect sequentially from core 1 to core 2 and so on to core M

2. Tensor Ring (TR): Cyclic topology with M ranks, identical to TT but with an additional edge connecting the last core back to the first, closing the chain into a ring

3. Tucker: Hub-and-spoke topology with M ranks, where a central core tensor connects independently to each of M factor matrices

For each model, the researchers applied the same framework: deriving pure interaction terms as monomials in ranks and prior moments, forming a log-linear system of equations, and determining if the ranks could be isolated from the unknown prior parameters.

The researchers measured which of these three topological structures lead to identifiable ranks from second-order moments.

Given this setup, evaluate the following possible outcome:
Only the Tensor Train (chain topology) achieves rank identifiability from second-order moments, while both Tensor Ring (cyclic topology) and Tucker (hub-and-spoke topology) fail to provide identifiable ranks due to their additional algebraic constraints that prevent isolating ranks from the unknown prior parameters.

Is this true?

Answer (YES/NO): NO